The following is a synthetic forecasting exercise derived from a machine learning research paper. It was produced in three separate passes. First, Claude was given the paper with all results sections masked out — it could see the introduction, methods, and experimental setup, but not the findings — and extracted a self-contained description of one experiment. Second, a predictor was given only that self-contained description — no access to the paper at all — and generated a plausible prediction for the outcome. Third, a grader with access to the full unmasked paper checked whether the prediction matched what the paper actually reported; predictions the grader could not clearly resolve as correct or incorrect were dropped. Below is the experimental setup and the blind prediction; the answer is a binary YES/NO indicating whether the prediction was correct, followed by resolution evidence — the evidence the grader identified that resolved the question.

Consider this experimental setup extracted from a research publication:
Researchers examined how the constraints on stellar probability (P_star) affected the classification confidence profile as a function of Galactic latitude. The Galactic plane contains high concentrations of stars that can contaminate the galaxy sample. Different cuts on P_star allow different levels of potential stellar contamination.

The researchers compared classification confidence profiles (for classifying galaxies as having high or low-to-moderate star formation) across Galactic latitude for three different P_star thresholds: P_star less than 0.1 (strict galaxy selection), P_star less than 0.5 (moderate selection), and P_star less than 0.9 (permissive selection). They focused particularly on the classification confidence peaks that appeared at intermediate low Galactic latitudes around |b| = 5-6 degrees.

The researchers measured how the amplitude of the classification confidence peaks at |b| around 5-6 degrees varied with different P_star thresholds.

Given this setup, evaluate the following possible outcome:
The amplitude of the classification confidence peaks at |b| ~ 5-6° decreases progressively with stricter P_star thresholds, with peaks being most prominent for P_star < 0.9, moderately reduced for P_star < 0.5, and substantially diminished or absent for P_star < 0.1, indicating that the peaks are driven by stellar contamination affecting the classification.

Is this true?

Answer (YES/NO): YES